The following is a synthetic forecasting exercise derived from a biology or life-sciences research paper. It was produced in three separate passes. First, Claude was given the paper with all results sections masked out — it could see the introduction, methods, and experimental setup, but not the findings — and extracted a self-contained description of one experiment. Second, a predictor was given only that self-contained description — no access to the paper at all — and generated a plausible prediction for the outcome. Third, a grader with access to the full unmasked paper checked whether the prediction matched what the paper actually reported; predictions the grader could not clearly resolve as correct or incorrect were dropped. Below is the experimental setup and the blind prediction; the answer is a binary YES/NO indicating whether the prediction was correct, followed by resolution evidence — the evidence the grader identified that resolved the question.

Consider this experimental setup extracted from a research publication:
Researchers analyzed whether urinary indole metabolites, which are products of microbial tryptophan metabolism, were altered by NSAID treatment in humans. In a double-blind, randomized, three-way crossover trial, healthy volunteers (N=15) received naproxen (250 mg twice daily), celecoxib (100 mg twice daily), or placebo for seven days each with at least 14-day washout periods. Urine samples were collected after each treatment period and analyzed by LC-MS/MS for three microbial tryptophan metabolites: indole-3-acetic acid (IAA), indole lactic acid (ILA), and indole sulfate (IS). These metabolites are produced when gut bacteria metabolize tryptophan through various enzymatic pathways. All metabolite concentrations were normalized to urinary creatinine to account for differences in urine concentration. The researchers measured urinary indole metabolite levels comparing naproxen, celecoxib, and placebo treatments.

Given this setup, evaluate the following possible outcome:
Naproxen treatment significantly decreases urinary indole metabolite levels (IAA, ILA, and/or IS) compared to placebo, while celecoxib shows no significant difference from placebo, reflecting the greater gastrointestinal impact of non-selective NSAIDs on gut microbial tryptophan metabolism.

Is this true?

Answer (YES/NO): NO